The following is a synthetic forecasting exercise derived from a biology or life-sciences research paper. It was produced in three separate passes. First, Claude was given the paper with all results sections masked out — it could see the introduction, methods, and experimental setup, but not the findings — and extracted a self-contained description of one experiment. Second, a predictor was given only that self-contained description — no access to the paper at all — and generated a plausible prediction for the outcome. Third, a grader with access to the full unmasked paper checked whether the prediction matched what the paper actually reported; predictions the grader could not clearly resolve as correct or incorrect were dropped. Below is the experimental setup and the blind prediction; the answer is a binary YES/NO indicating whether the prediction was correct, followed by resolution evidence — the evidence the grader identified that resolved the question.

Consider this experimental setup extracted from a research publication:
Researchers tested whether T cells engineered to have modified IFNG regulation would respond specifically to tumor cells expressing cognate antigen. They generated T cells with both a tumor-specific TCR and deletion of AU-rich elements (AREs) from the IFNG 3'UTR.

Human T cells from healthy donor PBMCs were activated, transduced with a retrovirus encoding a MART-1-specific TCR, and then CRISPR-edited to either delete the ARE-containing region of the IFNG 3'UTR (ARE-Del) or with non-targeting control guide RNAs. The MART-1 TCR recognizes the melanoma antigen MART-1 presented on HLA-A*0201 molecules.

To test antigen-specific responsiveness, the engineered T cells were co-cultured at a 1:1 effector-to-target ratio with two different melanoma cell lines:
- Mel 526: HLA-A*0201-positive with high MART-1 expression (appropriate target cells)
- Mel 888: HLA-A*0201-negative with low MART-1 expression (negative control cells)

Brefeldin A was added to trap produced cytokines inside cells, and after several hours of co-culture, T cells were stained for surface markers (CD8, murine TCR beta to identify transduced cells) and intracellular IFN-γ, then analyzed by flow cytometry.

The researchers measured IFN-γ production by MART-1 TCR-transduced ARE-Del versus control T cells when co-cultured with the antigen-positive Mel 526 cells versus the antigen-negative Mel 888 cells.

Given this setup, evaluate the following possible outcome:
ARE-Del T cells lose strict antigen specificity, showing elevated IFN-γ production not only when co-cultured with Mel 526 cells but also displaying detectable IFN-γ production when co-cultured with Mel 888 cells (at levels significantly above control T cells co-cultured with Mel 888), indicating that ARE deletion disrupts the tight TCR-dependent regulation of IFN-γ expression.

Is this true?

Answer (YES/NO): NO